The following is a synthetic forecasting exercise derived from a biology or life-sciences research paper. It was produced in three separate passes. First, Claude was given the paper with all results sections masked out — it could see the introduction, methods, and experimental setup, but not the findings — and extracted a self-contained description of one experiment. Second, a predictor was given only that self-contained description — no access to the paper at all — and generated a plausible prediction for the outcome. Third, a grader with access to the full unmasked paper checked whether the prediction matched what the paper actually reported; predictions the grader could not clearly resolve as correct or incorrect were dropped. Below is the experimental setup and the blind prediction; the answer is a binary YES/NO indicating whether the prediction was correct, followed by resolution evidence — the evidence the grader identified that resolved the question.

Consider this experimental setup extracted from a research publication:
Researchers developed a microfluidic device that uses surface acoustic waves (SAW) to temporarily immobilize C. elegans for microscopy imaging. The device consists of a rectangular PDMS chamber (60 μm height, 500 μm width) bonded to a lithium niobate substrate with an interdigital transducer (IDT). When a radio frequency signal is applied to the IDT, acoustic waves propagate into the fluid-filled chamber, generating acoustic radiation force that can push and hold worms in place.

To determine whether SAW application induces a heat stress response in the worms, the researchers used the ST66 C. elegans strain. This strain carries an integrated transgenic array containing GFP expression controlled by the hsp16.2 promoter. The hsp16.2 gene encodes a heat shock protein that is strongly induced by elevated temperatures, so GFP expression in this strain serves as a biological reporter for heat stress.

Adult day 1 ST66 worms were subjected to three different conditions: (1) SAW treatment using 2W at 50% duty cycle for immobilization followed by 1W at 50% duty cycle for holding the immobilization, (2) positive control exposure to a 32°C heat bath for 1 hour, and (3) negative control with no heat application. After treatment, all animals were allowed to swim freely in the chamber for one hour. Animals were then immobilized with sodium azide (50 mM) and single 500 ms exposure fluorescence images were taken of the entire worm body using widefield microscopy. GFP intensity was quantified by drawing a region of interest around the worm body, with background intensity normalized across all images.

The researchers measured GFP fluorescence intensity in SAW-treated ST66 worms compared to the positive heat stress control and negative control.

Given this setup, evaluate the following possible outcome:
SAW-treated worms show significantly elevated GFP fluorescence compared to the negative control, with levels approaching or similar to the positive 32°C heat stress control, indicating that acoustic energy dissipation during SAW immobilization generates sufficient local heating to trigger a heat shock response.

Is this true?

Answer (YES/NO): NO